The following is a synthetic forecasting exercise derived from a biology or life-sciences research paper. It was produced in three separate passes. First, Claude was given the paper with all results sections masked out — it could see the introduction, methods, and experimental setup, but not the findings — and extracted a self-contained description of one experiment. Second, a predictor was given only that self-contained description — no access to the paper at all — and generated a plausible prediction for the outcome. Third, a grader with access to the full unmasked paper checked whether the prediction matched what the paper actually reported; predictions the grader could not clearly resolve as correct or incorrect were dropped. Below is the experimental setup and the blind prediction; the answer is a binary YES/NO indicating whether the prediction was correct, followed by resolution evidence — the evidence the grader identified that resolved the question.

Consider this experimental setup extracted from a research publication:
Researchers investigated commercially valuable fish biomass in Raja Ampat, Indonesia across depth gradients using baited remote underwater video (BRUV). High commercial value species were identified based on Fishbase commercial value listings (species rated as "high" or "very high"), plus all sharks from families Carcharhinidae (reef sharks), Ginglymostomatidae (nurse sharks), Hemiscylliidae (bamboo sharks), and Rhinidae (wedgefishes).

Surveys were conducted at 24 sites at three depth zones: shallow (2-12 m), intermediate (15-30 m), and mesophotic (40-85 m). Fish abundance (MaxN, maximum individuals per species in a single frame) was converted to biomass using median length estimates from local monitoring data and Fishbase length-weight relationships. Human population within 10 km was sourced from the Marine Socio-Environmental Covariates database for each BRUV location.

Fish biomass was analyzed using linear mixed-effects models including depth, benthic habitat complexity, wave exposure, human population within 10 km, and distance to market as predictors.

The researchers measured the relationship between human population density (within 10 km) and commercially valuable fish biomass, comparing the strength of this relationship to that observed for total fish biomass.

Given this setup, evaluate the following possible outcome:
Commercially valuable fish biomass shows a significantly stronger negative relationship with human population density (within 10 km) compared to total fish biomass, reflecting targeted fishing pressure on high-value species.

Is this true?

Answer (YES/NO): NO